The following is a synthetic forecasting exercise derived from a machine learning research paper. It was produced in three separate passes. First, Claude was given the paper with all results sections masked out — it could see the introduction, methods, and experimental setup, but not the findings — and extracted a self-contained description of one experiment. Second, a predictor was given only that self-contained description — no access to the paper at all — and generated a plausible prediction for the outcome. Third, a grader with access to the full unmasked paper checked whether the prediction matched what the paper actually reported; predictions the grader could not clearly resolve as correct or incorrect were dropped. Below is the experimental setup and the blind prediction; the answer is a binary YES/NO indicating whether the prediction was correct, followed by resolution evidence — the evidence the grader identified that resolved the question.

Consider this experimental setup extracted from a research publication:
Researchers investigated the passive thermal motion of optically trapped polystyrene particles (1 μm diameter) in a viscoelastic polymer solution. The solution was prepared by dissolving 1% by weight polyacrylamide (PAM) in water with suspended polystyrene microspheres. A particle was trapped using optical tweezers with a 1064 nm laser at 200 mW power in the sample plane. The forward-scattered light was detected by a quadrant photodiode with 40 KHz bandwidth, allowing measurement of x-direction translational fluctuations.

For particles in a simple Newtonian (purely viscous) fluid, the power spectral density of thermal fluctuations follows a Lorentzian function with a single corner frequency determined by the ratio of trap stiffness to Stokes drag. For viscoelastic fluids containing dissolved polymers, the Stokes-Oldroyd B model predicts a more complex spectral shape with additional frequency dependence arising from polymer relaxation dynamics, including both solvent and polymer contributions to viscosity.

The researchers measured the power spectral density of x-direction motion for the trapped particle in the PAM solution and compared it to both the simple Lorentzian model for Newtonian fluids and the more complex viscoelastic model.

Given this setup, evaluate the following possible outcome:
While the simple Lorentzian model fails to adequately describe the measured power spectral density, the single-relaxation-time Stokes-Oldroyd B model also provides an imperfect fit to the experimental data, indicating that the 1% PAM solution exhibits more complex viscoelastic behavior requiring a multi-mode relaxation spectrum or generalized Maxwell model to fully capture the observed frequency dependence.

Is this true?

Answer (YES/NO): NO